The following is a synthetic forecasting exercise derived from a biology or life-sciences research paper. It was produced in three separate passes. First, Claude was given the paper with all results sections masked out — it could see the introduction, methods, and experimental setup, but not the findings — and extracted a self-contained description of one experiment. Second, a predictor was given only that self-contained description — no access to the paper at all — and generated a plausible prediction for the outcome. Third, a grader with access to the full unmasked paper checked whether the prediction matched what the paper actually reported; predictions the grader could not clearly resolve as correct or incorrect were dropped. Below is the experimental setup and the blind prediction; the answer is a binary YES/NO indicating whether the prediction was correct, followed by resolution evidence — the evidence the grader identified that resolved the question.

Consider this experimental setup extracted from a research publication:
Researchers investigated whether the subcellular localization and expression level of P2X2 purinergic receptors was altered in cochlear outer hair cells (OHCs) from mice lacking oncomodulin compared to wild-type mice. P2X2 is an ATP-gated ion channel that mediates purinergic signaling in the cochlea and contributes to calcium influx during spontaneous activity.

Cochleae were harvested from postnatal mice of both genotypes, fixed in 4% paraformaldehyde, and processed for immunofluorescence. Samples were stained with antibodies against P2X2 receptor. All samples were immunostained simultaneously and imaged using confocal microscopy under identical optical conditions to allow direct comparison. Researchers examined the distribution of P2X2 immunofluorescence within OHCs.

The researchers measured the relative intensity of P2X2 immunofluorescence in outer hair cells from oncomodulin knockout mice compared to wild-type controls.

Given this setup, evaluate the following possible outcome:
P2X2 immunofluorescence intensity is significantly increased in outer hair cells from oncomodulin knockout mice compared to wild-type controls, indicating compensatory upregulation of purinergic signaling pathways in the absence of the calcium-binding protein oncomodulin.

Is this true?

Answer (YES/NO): YES